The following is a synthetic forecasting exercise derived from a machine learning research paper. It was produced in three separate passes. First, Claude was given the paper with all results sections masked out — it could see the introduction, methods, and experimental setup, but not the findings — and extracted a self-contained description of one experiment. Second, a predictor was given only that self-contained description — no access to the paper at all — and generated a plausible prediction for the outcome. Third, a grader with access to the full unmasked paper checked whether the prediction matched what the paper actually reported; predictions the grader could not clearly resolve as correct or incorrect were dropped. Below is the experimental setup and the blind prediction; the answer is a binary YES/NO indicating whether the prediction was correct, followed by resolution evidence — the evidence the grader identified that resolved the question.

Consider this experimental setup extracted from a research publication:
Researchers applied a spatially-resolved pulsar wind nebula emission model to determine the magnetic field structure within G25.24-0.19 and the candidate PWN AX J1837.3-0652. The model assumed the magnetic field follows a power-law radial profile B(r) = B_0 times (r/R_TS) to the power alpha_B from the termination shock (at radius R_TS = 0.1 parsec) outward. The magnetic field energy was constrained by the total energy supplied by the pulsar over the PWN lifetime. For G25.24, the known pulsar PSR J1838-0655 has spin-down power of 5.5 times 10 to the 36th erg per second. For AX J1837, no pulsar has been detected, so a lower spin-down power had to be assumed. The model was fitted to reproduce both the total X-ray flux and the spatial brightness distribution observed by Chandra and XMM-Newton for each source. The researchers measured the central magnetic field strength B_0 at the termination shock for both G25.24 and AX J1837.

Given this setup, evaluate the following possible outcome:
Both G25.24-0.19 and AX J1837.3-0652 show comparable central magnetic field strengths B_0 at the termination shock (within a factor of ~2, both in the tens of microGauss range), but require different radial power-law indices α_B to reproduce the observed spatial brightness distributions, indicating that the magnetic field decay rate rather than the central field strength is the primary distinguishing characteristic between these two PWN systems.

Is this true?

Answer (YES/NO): NO